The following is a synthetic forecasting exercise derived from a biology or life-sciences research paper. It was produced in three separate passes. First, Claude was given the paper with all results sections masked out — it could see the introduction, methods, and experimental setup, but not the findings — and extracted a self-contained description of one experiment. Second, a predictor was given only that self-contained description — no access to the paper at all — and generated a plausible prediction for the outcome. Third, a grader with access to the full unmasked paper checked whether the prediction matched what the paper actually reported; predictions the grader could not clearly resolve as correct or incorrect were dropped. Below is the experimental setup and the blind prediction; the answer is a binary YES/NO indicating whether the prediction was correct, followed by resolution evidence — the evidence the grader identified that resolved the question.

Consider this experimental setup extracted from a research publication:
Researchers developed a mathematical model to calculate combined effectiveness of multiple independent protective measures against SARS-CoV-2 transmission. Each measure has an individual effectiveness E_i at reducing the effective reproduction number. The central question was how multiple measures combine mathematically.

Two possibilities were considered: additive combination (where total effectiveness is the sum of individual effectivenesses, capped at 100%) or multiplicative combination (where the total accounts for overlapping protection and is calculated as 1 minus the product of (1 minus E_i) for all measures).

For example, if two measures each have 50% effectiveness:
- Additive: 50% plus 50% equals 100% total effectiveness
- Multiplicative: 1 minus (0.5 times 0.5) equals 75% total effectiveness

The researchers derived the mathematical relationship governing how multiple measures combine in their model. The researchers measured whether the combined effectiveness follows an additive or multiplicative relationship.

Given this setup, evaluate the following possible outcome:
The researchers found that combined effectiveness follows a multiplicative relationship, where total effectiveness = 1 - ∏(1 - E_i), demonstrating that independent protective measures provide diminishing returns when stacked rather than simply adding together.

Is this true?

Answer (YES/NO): YES